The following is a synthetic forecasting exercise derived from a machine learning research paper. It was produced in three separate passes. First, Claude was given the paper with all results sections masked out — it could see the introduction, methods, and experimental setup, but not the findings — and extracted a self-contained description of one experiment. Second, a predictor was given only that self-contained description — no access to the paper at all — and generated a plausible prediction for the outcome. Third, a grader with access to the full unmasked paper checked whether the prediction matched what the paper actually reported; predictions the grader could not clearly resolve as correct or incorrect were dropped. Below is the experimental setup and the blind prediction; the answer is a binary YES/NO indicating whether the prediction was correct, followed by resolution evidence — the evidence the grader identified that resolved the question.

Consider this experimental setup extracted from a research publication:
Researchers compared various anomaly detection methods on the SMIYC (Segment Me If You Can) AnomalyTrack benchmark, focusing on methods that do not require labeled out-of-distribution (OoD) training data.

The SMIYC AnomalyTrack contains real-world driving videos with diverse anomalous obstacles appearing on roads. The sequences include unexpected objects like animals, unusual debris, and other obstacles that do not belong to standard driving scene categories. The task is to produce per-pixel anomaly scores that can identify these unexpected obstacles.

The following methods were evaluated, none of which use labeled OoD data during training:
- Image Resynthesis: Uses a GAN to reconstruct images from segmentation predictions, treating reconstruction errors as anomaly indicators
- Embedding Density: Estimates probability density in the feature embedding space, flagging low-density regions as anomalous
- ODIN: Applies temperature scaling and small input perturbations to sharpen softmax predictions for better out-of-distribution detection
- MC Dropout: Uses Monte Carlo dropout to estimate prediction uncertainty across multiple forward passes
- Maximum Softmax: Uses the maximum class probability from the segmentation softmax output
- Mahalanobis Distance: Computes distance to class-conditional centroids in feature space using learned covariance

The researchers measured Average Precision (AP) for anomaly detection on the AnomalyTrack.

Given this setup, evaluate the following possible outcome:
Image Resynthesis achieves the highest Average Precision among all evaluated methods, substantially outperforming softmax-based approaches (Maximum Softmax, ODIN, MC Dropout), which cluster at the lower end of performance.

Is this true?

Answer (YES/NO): YES